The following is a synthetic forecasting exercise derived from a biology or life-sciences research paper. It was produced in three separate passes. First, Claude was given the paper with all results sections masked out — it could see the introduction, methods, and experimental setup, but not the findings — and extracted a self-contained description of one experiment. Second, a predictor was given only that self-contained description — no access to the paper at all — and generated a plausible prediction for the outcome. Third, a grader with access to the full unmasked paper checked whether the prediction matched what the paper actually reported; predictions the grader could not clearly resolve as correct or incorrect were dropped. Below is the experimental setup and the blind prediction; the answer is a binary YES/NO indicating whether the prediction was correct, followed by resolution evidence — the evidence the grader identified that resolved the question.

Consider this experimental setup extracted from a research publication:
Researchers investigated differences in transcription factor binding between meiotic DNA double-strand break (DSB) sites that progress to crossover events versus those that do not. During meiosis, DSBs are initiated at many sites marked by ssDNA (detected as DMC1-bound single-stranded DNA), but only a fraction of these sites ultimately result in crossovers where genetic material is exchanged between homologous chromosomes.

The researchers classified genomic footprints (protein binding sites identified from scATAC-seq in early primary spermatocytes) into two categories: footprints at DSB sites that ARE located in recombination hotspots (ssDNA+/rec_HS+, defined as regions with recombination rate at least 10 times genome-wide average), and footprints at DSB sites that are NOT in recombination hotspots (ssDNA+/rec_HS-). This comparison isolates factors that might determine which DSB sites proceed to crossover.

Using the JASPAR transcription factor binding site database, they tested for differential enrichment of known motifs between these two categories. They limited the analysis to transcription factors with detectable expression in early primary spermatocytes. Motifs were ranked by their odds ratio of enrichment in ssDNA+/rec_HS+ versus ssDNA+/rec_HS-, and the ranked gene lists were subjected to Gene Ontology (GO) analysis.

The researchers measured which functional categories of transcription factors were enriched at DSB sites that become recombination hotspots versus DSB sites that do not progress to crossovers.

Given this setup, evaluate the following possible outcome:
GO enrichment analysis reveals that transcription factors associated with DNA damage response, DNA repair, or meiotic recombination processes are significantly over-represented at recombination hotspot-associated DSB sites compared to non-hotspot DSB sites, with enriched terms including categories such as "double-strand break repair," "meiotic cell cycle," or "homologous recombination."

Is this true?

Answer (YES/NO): NO